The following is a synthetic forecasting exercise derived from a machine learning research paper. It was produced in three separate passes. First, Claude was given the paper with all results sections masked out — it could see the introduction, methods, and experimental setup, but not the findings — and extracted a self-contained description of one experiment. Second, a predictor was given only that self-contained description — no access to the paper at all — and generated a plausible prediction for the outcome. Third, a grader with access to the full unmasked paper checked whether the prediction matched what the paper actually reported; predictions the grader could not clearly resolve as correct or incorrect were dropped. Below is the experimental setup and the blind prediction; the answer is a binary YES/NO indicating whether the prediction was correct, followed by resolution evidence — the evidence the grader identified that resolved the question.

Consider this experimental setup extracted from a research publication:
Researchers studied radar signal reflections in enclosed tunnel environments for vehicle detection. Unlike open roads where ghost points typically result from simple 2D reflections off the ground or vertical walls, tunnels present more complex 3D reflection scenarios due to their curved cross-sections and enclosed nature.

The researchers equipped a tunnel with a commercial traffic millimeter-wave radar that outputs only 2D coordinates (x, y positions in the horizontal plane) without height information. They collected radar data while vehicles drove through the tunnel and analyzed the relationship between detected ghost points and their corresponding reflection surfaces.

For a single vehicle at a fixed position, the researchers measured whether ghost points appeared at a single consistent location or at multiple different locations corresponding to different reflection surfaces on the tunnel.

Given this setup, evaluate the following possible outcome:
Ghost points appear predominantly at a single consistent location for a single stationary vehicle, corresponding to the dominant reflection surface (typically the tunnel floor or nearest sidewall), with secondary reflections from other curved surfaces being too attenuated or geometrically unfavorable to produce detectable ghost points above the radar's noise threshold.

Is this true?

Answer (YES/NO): NO